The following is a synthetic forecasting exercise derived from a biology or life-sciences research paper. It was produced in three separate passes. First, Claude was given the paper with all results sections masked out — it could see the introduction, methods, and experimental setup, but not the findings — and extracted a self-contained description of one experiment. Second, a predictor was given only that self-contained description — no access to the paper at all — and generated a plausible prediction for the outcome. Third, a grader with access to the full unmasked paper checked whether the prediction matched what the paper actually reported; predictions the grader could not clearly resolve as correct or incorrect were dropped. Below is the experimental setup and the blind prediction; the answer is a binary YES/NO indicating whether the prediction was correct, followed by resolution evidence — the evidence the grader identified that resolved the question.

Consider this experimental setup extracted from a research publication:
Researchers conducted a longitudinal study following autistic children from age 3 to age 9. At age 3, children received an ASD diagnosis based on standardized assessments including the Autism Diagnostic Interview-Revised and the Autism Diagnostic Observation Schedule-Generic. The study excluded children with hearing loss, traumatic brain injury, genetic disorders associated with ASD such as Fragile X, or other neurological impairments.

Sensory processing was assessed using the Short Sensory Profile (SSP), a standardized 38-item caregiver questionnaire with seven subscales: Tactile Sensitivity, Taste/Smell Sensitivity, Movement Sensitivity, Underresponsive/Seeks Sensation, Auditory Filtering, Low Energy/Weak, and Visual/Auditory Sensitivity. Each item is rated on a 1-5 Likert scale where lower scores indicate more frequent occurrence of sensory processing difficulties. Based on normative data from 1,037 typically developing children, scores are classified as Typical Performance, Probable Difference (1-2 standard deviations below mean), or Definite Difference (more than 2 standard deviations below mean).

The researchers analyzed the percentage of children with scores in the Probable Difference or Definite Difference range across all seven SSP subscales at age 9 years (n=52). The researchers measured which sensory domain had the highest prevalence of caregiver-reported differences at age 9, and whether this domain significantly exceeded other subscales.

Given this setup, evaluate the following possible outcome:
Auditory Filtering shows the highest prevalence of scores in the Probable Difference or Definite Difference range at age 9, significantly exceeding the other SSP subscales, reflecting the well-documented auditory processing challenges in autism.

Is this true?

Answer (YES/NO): NO